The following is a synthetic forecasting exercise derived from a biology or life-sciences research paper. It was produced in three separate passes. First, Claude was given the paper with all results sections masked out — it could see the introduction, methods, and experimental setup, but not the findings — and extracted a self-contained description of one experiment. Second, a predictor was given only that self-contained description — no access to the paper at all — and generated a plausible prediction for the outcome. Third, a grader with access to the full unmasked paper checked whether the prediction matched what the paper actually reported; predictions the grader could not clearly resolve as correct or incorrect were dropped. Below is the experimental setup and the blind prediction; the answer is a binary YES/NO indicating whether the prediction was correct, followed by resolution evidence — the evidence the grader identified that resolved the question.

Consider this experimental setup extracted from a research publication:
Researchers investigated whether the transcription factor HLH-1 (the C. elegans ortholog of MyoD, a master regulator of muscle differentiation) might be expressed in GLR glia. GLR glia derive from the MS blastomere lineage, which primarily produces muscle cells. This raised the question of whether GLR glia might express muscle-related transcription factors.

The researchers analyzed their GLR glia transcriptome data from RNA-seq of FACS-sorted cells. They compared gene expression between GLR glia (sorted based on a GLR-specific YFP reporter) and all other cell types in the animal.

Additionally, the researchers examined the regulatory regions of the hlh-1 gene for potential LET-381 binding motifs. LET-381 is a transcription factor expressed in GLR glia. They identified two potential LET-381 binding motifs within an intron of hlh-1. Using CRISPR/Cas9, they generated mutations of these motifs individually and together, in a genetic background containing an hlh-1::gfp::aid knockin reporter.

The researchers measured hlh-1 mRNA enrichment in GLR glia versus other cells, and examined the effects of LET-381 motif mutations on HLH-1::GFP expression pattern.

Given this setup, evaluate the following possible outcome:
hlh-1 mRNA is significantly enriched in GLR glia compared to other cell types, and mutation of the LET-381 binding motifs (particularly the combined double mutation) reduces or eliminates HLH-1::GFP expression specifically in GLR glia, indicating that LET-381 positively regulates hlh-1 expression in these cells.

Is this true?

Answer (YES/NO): YES